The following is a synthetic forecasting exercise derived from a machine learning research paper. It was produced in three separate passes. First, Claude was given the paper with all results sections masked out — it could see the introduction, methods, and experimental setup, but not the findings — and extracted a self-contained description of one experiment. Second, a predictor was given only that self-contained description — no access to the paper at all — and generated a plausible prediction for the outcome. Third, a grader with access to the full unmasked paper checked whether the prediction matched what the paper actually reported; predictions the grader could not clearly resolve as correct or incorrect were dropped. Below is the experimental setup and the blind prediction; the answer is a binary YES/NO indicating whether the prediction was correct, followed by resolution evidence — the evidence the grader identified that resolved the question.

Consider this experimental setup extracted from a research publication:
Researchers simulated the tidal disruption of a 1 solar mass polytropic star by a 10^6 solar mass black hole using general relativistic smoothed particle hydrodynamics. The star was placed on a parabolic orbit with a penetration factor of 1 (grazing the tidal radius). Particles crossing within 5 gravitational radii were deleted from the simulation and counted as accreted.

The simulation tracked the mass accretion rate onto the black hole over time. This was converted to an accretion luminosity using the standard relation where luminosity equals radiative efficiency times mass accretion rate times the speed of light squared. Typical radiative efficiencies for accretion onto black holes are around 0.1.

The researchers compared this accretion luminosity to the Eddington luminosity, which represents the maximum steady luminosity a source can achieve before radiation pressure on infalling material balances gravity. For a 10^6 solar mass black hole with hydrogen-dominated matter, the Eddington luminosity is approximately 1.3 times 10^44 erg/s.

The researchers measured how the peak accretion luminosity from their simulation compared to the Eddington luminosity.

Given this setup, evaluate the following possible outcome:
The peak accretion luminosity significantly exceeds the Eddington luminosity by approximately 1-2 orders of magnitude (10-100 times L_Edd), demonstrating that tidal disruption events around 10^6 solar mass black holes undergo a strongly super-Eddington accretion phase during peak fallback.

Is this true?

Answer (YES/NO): NO